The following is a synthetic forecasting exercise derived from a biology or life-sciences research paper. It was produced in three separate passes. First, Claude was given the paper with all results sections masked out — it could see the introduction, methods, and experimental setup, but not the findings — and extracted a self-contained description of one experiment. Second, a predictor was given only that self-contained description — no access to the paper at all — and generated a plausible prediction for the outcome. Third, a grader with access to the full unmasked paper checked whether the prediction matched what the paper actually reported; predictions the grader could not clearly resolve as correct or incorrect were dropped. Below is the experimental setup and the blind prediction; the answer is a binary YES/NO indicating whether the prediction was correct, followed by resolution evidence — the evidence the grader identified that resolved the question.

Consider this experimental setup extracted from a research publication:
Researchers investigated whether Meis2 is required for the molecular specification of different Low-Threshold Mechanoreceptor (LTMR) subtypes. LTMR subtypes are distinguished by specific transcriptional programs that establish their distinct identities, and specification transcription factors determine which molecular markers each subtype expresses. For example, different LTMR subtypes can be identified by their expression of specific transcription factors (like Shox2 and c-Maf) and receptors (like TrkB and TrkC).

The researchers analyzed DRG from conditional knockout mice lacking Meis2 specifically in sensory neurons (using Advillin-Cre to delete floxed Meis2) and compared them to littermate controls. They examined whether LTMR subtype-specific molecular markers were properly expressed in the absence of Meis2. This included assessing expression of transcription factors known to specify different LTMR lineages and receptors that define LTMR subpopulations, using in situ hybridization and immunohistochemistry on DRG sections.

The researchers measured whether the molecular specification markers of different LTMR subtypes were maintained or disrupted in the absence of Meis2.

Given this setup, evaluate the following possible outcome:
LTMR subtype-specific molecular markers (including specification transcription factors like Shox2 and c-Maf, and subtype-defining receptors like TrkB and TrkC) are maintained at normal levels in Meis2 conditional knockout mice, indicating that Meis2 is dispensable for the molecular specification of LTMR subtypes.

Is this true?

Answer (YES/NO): YES